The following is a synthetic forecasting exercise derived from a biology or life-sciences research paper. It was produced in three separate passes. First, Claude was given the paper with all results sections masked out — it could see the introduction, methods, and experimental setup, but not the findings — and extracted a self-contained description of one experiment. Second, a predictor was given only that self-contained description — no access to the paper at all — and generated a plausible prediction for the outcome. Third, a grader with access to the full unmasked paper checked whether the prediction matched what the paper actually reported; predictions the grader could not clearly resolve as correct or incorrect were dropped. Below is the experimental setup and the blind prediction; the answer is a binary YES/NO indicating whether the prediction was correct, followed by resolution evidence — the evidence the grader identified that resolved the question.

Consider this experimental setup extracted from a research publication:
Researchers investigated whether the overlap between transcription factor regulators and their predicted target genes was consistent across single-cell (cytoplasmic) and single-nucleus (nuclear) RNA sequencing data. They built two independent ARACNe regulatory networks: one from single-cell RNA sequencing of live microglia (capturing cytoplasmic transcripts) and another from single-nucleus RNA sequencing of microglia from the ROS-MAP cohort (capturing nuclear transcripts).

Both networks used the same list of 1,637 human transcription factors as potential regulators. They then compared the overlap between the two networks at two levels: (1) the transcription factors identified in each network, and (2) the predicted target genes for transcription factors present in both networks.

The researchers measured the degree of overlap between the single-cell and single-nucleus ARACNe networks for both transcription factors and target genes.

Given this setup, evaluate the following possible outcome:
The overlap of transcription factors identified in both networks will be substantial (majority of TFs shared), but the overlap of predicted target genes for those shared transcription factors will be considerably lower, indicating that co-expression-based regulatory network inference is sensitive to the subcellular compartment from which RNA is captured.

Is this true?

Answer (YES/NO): YES